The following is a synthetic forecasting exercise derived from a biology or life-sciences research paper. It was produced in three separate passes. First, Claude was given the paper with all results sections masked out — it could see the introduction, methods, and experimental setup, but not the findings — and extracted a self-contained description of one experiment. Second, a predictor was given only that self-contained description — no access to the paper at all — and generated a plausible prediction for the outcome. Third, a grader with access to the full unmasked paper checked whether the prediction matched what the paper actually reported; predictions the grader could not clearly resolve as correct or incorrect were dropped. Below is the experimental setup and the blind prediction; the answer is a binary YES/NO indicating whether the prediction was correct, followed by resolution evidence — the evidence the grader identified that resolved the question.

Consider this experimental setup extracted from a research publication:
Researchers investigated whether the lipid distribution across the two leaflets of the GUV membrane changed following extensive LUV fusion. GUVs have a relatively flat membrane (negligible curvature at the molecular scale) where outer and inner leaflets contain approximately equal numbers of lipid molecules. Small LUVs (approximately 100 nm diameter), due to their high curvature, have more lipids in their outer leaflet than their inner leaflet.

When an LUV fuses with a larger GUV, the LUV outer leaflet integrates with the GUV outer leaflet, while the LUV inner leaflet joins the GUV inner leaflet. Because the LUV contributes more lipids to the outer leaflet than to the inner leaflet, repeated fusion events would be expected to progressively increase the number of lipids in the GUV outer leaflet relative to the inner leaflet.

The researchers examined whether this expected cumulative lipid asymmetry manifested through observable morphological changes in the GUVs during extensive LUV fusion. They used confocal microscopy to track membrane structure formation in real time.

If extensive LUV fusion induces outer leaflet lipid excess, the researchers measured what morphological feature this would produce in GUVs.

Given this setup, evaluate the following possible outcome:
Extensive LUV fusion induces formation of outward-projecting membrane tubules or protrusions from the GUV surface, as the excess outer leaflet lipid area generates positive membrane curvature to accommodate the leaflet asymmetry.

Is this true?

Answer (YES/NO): YES